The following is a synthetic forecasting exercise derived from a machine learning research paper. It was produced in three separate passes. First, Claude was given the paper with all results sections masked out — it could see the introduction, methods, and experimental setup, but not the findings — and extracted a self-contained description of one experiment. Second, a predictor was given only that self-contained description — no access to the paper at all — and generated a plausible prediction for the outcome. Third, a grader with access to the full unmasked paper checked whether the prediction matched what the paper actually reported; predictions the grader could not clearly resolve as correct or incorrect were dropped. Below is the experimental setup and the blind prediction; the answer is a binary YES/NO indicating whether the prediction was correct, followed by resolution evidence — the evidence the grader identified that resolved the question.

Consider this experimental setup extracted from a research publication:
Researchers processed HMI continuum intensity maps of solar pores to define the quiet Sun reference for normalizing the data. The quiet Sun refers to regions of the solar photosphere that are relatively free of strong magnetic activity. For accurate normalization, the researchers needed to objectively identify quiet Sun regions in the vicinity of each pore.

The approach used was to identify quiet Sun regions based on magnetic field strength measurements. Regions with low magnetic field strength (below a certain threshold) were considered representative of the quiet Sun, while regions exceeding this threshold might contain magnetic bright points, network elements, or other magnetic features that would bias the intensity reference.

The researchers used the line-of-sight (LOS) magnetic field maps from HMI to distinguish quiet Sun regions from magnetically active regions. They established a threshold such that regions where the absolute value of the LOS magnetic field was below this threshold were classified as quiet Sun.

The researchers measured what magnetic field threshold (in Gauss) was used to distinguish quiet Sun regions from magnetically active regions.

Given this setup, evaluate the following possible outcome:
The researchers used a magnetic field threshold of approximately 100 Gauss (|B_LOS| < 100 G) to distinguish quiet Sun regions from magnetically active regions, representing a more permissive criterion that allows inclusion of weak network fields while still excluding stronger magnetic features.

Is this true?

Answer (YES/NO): NO